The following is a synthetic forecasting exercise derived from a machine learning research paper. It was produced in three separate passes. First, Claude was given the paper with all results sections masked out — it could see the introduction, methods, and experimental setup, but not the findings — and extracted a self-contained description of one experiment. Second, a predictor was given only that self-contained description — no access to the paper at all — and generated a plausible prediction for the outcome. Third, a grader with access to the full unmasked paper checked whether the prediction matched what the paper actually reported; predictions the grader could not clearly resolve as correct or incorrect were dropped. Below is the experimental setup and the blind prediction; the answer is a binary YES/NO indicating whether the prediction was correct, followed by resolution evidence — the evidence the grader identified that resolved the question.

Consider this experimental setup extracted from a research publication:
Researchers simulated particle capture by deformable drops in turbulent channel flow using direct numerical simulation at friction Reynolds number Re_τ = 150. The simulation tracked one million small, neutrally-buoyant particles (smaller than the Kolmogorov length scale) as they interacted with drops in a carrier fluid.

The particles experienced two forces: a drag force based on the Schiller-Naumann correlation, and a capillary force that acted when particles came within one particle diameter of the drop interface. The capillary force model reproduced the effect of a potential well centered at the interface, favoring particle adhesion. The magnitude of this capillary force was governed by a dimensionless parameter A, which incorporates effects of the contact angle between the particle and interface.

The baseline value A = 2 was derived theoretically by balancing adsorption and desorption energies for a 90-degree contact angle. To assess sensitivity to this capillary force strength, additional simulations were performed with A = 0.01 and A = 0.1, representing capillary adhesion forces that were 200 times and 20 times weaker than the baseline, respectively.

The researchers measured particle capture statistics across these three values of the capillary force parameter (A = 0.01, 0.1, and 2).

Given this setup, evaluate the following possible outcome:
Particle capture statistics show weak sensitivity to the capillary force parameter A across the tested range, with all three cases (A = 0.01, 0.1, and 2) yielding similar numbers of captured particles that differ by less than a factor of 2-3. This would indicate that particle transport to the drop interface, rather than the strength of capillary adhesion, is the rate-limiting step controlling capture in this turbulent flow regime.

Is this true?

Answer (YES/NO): YES